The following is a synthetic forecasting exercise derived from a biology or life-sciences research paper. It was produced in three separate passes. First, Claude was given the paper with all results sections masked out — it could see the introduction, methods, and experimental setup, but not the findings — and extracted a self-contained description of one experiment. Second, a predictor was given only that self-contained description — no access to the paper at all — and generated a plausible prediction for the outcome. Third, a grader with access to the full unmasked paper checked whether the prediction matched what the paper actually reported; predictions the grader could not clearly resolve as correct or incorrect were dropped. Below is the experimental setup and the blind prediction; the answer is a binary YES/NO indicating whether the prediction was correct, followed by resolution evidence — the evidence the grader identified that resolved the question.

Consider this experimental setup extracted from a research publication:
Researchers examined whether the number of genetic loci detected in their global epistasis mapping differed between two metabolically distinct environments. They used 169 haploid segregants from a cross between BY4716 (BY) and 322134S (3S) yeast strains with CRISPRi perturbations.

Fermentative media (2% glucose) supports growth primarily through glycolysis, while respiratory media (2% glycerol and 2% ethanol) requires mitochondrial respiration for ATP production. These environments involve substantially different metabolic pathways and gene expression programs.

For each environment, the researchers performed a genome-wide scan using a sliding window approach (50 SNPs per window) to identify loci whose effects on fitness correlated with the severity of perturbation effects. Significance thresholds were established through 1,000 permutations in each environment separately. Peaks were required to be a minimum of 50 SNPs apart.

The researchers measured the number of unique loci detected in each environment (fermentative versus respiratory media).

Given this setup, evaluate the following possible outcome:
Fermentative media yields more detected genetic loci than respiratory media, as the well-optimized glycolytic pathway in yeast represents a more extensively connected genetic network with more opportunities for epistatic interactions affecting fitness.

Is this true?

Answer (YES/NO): YES